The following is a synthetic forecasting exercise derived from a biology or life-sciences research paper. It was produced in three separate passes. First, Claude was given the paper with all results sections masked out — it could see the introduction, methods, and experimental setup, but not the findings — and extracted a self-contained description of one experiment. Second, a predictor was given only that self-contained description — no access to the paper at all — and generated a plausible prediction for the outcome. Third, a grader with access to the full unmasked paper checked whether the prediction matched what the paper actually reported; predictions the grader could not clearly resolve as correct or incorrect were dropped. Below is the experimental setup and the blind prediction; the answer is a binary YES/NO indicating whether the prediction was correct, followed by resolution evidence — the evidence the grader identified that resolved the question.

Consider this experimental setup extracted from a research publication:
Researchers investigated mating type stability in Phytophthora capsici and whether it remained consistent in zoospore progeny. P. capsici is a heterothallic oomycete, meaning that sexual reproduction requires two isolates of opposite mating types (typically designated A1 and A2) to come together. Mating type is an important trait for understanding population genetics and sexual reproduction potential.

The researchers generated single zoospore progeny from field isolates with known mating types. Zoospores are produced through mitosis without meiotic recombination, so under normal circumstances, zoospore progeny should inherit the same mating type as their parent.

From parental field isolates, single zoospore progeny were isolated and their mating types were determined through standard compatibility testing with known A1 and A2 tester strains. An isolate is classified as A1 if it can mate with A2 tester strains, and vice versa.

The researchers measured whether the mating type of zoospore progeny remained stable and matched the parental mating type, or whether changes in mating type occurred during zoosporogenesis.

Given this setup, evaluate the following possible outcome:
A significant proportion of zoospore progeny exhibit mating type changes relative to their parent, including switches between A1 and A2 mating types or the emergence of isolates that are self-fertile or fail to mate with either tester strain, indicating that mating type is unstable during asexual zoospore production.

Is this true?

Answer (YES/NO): YES